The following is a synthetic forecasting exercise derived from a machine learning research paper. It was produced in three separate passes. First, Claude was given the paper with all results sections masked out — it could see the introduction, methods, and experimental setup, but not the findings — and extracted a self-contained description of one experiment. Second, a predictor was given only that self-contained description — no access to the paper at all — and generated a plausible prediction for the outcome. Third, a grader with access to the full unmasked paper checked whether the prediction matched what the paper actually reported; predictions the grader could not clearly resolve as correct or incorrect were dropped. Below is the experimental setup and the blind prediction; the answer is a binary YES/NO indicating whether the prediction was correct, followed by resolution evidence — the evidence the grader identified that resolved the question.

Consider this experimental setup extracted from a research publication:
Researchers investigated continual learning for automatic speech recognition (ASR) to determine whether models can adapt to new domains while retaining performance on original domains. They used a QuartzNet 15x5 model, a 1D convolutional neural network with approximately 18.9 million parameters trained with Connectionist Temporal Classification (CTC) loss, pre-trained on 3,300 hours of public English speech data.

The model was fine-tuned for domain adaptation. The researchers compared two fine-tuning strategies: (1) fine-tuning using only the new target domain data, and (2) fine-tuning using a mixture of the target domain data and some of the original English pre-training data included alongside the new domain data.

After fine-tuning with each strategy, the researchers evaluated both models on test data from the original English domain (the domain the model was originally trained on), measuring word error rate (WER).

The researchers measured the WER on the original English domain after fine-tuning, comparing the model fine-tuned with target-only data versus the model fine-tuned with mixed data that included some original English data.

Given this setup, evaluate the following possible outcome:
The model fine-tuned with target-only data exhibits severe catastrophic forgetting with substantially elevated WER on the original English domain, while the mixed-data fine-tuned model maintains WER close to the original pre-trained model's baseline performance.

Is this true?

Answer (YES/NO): YES